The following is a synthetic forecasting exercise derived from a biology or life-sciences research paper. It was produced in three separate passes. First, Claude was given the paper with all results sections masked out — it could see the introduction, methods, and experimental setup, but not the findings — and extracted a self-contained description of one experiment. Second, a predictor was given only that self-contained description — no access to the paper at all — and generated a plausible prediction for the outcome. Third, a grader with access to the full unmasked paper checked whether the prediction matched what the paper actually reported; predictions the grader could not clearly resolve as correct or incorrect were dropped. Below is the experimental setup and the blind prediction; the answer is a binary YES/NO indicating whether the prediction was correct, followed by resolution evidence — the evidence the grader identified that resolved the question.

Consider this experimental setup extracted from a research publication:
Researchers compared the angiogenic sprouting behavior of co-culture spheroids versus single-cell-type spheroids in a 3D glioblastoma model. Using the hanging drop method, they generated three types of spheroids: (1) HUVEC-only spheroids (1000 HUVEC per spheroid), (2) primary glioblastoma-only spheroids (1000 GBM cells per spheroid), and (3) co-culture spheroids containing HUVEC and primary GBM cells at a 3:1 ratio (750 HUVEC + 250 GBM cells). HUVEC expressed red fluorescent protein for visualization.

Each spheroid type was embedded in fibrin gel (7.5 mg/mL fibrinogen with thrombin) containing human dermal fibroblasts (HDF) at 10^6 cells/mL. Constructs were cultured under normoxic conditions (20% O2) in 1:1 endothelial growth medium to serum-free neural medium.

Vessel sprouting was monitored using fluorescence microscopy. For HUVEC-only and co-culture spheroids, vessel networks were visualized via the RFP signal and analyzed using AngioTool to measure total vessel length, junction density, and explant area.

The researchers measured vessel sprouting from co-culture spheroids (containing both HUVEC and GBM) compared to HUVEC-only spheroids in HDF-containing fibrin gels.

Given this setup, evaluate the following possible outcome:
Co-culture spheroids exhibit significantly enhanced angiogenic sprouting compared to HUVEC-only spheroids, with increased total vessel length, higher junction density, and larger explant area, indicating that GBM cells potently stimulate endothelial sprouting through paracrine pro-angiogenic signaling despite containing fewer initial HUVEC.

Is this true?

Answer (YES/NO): NO